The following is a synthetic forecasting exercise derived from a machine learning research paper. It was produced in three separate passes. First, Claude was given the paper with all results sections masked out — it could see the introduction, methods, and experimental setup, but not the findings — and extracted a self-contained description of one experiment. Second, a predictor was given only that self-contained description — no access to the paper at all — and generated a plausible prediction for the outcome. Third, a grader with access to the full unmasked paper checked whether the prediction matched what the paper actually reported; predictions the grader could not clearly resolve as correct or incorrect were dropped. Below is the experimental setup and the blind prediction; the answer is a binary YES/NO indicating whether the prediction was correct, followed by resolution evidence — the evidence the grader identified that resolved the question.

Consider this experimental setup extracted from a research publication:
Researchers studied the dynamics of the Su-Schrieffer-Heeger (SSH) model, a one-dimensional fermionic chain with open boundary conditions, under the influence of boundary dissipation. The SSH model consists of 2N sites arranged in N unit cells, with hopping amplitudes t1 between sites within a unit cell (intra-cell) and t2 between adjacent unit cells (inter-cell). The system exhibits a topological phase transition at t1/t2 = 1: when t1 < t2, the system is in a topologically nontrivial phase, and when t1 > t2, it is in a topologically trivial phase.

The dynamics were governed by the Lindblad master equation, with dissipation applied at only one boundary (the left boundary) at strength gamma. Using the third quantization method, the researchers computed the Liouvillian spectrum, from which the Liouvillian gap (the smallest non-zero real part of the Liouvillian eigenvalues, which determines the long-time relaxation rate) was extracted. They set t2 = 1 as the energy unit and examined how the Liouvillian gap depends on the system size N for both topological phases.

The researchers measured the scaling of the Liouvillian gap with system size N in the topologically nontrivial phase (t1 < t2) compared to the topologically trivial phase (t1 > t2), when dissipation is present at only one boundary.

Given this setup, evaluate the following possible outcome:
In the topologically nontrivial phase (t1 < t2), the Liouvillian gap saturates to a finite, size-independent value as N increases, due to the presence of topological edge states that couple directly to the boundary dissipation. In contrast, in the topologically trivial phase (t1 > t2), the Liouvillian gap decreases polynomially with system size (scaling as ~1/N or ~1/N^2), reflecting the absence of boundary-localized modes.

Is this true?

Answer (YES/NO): NO